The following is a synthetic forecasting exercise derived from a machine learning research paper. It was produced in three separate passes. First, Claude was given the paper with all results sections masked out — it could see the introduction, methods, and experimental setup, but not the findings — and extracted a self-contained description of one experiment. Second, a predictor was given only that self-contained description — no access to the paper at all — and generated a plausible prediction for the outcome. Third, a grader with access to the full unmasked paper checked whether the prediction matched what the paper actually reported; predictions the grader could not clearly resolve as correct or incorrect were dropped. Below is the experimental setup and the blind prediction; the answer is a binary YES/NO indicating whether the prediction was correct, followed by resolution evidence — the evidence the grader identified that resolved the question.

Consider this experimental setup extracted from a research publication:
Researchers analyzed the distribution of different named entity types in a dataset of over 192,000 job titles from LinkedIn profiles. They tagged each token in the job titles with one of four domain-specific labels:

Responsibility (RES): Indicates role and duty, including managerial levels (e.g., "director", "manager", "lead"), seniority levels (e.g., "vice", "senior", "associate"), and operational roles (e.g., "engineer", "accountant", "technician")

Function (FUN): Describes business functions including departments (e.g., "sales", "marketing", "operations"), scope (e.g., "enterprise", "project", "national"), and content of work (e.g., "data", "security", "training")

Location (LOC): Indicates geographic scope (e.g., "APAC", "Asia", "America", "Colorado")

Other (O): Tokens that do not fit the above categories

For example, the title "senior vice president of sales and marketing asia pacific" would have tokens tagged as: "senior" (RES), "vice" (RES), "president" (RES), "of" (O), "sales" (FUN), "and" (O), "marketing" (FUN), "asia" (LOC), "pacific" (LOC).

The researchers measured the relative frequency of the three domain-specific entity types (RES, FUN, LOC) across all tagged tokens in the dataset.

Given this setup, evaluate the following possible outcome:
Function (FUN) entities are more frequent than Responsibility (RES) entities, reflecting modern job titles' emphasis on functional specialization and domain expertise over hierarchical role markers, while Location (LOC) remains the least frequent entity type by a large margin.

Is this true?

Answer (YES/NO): NO